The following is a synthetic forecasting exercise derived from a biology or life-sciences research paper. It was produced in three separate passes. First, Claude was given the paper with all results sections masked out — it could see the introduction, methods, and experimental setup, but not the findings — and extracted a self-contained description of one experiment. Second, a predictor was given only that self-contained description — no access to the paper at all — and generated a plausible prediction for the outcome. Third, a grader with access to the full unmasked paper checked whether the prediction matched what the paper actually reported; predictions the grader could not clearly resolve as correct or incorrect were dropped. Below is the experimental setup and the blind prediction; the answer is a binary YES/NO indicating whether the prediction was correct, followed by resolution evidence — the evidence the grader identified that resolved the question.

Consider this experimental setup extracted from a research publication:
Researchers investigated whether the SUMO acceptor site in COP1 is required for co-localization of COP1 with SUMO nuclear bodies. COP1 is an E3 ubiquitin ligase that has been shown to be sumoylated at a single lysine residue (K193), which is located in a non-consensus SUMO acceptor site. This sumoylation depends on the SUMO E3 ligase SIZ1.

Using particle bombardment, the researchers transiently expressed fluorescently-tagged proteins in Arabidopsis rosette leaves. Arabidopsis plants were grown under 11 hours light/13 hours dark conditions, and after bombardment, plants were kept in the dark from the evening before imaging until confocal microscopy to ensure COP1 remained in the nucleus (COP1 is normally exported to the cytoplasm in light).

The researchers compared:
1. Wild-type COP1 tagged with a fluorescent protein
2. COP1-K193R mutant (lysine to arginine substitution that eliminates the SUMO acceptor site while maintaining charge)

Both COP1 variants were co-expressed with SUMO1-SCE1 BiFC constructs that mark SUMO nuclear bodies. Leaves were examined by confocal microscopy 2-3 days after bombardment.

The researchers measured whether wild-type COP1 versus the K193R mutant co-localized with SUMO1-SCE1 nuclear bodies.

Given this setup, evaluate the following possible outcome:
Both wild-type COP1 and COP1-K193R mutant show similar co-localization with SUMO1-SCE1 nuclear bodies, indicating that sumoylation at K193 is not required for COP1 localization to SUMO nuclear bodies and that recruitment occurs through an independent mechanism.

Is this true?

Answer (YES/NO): NO